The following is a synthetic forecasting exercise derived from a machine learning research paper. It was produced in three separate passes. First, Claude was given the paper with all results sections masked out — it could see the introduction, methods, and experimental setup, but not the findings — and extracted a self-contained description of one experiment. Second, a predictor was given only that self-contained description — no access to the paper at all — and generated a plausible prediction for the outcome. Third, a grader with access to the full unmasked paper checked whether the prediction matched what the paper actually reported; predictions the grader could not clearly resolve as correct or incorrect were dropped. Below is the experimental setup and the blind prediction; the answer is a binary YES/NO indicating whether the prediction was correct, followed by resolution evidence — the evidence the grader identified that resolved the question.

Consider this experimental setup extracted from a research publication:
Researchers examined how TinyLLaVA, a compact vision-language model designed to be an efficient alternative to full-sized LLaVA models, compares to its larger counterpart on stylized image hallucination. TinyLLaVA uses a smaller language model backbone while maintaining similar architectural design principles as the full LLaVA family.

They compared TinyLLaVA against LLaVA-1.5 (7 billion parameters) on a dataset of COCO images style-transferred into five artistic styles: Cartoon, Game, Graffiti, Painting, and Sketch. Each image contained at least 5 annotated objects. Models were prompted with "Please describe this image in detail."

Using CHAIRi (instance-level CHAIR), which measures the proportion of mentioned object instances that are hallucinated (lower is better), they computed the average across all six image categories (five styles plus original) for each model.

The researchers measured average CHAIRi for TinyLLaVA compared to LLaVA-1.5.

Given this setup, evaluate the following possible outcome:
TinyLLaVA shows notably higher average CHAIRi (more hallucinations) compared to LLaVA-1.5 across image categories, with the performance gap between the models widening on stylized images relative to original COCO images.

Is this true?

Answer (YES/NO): NO